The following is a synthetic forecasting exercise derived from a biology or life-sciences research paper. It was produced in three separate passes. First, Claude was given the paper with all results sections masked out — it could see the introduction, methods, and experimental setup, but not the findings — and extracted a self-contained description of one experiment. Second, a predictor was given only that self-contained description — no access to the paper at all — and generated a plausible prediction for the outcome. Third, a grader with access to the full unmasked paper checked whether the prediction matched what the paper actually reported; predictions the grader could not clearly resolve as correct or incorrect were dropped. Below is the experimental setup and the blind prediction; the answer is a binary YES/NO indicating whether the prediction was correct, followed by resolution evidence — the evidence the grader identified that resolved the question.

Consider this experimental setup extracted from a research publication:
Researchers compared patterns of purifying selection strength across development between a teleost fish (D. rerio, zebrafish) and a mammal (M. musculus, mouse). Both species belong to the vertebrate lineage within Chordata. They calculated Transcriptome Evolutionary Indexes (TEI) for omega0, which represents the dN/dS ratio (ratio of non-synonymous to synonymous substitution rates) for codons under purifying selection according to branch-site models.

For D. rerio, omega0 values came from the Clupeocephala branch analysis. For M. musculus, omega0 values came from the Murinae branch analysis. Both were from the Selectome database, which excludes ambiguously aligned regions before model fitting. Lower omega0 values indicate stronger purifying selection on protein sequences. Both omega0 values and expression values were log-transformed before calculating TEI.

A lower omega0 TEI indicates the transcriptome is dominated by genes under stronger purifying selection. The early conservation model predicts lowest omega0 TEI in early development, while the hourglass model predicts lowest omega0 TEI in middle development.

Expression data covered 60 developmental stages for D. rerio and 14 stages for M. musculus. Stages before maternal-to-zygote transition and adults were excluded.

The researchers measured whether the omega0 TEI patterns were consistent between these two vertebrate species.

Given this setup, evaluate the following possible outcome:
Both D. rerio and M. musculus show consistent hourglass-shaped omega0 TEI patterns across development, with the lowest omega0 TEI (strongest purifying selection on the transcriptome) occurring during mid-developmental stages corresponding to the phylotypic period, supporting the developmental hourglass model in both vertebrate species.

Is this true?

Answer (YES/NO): NO